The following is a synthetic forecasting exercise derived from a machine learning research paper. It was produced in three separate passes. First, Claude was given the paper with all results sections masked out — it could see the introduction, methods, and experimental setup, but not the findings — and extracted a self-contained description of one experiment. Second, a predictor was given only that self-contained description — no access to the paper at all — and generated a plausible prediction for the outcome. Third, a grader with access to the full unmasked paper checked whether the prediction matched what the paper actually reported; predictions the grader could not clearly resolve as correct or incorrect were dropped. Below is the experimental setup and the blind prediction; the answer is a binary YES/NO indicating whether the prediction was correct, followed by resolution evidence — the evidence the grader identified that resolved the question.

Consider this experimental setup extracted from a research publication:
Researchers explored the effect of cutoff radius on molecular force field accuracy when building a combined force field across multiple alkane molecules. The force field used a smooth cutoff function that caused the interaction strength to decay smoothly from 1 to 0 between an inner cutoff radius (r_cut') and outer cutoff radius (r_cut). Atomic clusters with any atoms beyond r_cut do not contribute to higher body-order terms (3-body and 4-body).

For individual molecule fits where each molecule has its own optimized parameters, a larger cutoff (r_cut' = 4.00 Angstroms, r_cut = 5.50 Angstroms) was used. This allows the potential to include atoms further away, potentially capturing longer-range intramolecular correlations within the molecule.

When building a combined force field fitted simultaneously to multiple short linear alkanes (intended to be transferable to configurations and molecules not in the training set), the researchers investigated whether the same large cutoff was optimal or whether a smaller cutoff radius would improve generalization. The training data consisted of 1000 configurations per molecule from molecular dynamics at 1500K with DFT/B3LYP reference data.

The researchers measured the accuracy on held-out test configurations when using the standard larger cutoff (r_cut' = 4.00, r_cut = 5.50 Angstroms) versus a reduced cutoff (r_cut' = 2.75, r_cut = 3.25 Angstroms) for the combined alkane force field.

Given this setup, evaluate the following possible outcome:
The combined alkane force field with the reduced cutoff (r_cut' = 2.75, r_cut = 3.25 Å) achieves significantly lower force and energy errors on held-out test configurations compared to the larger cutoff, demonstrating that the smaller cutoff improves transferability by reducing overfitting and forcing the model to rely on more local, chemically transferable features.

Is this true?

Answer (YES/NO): NO